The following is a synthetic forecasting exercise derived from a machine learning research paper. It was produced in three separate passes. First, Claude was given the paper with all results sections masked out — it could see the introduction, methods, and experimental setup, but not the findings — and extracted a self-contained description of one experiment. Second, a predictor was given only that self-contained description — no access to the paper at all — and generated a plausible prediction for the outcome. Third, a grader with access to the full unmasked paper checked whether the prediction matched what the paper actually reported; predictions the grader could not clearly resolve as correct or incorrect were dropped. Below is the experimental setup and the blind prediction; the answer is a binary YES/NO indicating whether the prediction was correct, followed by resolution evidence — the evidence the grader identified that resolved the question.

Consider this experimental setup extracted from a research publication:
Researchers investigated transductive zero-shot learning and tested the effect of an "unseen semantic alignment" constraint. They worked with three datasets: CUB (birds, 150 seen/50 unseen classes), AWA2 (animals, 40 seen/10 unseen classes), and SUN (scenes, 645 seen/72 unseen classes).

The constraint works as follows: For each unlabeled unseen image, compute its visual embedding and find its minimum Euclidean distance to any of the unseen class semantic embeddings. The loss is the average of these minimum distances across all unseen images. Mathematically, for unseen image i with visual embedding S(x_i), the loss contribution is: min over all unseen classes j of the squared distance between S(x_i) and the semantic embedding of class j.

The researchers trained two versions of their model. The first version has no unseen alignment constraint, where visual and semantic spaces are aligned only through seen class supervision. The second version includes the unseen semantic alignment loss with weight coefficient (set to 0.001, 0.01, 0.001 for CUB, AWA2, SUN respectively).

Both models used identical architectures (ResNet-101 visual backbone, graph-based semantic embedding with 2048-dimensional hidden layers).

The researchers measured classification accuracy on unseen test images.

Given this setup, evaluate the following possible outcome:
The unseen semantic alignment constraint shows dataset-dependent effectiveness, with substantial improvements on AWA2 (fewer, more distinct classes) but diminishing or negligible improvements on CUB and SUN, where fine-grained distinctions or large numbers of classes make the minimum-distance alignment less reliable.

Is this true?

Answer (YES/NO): NO